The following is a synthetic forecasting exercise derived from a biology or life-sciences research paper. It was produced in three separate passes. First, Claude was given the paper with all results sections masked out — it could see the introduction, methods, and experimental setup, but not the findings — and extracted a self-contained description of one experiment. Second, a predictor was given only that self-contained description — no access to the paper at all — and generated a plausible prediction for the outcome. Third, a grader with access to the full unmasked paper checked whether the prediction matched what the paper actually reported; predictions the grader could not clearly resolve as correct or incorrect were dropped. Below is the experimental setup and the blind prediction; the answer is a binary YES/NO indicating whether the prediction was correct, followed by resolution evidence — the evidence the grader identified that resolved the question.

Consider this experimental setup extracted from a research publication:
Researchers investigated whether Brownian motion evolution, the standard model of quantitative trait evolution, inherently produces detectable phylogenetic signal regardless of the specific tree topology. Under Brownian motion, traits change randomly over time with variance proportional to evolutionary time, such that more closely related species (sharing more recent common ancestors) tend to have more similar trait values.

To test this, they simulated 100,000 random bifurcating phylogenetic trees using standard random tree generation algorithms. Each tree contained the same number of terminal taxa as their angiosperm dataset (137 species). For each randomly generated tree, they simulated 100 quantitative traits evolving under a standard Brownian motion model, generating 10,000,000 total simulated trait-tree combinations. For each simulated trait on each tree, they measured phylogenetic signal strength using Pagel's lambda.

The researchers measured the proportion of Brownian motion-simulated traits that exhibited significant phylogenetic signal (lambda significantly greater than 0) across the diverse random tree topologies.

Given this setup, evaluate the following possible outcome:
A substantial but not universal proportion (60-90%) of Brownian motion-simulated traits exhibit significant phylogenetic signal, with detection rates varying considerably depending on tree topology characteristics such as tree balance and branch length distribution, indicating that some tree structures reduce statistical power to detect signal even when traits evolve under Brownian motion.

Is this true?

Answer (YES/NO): NO